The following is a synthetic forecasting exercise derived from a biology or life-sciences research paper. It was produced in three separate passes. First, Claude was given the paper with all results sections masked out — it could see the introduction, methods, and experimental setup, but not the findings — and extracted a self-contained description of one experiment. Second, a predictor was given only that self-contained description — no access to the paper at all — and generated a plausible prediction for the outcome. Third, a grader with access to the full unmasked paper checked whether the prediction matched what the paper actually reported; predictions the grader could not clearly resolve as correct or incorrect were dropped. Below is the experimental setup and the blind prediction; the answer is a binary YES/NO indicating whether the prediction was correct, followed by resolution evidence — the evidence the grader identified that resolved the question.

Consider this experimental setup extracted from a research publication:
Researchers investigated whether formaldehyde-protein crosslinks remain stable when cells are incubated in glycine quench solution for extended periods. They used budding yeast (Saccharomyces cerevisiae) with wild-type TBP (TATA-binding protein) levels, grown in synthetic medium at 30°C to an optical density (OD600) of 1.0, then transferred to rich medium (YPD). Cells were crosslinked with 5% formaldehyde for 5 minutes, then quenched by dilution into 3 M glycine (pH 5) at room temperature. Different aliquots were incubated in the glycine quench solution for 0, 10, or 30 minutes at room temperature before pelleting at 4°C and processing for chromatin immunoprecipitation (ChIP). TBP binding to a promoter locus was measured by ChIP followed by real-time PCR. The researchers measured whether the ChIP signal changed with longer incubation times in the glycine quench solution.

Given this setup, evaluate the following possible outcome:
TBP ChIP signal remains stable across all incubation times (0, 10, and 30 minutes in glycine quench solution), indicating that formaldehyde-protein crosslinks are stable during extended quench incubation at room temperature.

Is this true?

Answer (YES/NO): YES